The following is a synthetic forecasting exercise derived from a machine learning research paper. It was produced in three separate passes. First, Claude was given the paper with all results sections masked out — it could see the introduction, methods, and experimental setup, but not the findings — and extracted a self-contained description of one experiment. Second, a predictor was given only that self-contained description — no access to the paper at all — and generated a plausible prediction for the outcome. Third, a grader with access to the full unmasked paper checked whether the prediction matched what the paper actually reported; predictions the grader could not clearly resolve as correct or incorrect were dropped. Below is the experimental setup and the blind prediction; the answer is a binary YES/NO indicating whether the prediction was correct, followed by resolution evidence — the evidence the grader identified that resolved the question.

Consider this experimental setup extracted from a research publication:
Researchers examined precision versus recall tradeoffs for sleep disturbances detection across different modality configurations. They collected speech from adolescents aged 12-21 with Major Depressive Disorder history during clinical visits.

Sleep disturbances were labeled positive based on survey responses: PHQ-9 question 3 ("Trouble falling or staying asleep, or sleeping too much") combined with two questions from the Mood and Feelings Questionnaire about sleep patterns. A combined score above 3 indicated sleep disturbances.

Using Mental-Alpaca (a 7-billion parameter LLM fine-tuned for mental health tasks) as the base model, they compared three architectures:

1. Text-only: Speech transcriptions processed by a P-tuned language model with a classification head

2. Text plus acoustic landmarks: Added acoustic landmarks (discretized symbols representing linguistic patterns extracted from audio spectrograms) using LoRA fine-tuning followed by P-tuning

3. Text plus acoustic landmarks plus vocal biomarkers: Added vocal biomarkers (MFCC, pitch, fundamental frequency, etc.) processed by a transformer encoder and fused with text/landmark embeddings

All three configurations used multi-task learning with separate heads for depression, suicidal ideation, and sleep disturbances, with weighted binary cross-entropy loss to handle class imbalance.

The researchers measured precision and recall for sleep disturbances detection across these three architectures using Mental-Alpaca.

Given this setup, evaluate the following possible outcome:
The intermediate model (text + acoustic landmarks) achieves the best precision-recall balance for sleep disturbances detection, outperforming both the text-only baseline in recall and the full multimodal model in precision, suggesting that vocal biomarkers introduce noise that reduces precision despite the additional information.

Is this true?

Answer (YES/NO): NO